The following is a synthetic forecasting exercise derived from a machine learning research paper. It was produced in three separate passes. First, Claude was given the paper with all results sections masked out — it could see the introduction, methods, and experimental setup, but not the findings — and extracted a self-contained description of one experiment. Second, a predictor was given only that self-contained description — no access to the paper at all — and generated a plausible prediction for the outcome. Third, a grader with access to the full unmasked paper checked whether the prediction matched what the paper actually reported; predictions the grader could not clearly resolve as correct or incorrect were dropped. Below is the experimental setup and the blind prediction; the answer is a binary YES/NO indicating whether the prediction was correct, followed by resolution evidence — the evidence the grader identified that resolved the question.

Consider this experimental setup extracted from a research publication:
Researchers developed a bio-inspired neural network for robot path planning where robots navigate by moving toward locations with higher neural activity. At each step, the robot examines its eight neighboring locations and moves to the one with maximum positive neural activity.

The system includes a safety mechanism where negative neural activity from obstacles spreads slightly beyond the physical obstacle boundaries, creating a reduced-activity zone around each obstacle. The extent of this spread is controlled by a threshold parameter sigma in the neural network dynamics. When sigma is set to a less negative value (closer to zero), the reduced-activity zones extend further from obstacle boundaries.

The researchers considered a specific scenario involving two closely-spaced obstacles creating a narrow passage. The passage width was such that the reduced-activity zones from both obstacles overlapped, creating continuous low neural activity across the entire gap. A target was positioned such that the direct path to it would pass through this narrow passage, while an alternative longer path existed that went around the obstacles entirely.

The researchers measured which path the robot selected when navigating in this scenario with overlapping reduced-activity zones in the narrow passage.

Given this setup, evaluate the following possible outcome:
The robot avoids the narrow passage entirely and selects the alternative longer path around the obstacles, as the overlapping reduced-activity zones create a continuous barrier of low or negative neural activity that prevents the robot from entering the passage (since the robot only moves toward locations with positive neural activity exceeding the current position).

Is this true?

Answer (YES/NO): YES